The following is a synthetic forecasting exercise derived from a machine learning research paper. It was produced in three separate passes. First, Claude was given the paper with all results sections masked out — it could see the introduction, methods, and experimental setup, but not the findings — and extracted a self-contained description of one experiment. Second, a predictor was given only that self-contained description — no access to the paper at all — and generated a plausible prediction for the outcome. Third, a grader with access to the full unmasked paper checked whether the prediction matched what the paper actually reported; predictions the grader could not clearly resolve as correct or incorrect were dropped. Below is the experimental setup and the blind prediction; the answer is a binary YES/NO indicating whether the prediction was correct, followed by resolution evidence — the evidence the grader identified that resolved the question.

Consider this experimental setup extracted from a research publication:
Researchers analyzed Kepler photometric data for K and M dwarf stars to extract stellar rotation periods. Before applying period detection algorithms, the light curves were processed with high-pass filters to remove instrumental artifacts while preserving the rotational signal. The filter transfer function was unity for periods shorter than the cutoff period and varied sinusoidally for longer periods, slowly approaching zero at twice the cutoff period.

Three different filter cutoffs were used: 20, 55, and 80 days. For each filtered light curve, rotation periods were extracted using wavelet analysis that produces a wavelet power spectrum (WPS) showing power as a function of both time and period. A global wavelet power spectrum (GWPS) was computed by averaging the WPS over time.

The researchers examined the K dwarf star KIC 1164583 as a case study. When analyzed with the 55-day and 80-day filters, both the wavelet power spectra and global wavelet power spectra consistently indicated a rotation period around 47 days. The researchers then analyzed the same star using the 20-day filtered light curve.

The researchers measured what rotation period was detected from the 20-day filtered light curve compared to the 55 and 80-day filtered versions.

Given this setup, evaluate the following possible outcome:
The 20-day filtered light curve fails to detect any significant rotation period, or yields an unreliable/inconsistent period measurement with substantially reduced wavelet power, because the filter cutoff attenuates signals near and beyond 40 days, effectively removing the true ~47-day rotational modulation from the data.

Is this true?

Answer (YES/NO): NO